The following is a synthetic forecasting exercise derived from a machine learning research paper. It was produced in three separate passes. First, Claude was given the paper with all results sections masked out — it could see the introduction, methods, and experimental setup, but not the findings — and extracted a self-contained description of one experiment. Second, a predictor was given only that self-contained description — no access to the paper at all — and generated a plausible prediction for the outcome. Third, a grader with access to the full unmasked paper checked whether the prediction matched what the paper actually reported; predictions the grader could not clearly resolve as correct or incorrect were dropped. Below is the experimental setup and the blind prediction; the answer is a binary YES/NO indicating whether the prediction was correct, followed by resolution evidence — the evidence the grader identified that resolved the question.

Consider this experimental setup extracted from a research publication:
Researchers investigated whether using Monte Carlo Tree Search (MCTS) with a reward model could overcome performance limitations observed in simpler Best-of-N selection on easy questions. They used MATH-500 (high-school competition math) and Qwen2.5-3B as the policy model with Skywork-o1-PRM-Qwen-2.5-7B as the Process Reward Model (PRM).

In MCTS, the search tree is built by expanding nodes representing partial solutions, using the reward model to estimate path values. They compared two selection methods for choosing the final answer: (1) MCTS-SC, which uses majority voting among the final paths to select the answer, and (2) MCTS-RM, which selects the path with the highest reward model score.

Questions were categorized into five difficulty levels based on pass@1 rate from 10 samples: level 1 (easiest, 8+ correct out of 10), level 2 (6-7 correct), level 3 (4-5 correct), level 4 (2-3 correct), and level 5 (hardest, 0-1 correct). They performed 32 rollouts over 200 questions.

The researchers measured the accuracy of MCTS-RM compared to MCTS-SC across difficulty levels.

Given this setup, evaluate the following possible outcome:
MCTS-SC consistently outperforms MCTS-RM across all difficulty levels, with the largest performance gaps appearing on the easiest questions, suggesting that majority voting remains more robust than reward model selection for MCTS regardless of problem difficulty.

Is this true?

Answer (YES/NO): NO